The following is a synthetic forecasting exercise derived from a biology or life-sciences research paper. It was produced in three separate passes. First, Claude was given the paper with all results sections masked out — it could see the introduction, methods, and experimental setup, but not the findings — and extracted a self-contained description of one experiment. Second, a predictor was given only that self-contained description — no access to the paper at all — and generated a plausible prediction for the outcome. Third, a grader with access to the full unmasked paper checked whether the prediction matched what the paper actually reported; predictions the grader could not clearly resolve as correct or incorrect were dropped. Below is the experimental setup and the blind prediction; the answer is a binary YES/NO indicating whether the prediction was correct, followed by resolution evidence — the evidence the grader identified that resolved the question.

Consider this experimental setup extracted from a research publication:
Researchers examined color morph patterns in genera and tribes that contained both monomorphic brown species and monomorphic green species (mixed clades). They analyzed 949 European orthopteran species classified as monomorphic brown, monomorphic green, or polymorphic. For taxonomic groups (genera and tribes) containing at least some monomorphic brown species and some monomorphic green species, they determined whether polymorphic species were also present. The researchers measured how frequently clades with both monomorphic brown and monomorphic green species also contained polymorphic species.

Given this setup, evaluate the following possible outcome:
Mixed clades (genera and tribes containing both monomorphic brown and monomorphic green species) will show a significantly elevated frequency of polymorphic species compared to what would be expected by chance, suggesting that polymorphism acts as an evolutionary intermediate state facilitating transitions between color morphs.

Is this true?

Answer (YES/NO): YES